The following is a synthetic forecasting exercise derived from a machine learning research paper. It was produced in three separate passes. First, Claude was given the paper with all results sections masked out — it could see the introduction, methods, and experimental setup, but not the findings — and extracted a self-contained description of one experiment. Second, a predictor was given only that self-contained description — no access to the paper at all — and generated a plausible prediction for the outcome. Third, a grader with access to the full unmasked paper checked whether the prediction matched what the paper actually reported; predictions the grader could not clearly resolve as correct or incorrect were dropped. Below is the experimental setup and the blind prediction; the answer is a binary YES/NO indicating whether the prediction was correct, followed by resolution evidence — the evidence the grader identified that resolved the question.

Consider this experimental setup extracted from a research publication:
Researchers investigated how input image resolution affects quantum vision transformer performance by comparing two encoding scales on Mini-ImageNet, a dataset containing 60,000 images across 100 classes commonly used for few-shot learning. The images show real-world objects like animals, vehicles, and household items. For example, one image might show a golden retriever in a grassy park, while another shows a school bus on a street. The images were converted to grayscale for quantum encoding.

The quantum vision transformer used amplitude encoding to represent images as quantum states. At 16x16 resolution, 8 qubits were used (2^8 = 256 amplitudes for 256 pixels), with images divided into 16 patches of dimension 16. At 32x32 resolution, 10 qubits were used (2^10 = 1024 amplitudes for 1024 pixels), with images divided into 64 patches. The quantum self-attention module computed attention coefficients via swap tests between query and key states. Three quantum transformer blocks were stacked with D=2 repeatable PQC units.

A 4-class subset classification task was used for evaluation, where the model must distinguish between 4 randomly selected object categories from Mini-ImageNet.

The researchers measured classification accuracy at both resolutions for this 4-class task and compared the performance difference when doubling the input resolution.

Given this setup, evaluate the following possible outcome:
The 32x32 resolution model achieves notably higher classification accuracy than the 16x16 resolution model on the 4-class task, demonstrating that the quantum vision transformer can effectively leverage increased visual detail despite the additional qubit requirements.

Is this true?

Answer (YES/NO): NO